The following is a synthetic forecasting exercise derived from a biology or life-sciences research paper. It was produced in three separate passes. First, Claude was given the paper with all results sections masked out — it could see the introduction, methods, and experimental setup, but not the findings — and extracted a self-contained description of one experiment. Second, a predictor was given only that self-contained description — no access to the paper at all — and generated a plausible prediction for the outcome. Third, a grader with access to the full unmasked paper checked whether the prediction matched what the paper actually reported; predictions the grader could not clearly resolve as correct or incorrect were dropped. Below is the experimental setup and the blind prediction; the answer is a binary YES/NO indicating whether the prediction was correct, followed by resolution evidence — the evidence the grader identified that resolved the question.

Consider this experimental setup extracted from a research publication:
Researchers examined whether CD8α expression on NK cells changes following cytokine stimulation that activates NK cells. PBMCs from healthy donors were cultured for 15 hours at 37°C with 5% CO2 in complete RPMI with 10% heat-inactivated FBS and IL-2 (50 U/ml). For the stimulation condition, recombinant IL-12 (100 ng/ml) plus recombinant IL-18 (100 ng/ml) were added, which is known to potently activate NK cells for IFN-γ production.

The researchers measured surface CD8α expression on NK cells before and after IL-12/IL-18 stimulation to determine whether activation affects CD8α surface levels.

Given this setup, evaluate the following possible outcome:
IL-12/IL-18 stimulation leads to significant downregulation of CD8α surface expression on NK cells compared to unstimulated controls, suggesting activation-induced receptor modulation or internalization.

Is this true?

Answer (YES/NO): YES